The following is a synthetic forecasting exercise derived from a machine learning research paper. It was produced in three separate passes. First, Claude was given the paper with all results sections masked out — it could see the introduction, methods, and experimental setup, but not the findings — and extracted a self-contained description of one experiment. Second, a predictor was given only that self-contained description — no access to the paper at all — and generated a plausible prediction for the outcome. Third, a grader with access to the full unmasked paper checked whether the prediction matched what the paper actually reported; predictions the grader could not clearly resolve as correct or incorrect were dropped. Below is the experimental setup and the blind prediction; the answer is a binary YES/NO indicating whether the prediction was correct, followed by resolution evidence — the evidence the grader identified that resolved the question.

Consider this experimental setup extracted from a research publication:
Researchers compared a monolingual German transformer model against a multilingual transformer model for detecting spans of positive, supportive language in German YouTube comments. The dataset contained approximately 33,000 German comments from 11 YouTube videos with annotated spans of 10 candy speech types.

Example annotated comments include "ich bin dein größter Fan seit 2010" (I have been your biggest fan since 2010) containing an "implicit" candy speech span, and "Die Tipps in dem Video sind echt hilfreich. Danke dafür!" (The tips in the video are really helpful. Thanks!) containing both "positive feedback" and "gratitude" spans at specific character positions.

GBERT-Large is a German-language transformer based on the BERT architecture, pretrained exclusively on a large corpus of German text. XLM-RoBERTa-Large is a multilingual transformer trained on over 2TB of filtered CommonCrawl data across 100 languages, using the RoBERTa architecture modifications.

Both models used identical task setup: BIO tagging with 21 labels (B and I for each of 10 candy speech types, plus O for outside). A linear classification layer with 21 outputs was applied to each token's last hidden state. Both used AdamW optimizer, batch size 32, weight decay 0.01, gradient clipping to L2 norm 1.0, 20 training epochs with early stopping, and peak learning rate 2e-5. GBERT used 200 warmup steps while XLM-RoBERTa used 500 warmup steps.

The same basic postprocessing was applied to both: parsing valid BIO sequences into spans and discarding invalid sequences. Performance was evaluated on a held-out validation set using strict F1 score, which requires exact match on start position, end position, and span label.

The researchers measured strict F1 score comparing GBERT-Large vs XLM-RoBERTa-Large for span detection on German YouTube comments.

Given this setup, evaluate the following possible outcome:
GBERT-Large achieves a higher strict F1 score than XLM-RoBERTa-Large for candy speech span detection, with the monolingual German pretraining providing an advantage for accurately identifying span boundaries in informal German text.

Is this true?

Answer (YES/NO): NO